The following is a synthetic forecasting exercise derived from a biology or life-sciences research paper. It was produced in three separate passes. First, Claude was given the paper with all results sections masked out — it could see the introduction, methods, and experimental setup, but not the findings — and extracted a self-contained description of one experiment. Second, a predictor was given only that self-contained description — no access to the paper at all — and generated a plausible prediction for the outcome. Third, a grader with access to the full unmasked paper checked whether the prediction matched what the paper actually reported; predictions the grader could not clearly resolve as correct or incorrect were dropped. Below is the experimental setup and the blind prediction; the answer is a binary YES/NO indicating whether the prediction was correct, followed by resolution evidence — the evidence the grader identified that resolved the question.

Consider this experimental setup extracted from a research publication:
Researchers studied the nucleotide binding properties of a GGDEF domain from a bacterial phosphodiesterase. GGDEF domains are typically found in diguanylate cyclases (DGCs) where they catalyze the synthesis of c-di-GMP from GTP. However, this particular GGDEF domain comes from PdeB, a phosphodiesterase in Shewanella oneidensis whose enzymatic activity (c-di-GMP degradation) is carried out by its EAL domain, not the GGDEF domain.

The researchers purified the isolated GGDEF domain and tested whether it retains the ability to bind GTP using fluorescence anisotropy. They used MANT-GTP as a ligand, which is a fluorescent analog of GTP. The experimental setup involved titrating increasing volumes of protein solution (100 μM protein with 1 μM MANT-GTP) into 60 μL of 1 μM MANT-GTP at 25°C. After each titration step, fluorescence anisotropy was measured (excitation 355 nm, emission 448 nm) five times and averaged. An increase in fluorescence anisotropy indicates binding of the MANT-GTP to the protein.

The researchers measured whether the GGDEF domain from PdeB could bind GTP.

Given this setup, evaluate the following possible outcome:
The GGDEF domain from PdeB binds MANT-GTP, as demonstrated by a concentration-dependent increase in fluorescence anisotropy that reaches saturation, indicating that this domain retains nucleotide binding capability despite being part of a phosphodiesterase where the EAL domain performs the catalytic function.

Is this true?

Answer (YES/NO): YES